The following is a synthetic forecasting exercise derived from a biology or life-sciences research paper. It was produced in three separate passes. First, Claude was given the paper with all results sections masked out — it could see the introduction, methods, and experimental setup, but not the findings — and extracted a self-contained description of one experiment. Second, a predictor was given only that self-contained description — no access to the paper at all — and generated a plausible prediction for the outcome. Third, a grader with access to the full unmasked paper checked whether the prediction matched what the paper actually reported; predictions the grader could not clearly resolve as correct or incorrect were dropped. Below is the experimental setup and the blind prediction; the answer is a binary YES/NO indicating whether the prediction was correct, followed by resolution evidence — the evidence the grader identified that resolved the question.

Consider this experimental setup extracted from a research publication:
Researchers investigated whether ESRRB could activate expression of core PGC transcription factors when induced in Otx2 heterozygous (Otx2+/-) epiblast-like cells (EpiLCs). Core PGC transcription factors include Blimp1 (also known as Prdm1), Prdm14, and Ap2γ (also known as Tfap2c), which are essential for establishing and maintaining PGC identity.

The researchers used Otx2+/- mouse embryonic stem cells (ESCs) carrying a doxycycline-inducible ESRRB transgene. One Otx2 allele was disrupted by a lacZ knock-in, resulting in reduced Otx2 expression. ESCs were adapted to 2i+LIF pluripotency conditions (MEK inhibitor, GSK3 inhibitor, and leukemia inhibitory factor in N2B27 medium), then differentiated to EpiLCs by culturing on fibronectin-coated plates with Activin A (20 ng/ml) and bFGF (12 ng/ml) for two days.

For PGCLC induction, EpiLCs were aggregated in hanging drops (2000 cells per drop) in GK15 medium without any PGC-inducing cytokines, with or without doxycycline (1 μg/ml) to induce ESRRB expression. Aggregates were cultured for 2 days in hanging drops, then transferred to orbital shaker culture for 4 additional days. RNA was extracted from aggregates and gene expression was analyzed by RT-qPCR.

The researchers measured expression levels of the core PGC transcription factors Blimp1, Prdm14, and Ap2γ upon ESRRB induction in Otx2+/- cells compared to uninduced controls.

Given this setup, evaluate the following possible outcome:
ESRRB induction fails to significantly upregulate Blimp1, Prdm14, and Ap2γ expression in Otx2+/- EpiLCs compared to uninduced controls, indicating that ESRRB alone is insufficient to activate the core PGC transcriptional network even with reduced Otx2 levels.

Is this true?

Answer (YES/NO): NO